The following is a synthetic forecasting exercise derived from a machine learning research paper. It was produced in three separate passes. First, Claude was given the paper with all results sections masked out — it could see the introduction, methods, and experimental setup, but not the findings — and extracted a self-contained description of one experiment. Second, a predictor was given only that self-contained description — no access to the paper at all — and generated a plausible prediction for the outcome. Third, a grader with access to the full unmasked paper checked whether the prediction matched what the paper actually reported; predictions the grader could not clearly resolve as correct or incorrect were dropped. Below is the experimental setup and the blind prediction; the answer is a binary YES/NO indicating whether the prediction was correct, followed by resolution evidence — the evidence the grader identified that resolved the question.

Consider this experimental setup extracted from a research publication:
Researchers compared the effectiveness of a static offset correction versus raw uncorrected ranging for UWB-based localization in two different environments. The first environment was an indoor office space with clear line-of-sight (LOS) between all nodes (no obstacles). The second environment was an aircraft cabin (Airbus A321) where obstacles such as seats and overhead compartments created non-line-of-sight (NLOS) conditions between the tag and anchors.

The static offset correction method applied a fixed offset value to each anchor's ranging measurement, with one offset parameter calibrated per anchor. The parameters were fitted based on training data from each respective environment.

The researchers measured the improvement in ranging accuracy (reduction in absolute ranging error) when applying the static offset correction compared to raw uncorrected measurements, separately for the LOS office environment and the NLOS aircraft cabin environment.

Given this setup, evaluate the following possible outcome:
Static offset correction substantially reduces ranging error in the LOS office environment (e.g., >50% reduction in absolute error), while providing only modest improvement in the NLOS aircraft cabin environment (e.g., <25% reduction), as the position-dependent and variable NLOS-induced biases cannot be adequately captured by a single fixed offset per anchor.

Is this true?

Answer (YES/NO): NO